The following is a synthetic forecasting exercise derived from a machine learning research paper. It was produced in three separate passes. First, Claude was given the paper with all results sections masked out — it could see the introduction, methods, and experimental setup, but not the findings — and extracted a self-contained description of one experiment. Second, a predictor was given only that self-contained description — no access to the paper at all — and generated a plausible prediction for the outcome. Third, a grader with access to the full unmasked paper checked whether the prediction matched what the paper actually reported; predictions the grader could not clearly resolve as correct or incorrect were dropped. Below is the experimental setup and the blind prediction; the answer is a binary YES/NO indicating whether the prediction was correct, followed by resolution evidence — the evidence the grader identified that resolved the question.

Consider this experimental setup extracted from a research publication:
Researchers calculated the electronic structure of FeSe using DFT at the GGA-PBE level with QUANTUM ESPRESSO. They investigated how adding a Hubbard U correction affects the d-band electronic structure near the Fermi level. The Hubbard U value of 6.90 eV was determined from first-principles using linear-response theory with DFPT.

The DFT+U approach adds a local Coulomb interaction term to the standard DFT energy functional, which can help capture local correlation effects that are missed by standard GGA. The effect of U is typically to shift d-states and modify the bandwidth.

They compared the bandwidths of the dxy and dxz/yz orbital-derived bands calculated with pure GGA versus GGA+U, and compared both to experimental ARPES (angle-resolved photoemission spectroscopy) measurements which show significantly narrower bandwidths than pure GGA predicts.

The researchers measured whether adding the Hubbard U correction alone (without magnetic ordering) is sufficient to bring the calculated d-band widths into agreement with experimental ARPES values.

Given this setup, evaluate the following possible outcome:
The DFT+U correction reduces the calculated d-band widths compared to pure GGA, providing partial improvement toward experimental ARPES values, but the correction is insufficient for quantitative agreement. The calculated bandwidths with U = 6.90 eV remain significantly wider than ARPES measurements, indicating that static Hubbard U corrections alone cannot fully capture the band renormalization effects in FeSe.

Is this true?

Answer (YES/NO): NO